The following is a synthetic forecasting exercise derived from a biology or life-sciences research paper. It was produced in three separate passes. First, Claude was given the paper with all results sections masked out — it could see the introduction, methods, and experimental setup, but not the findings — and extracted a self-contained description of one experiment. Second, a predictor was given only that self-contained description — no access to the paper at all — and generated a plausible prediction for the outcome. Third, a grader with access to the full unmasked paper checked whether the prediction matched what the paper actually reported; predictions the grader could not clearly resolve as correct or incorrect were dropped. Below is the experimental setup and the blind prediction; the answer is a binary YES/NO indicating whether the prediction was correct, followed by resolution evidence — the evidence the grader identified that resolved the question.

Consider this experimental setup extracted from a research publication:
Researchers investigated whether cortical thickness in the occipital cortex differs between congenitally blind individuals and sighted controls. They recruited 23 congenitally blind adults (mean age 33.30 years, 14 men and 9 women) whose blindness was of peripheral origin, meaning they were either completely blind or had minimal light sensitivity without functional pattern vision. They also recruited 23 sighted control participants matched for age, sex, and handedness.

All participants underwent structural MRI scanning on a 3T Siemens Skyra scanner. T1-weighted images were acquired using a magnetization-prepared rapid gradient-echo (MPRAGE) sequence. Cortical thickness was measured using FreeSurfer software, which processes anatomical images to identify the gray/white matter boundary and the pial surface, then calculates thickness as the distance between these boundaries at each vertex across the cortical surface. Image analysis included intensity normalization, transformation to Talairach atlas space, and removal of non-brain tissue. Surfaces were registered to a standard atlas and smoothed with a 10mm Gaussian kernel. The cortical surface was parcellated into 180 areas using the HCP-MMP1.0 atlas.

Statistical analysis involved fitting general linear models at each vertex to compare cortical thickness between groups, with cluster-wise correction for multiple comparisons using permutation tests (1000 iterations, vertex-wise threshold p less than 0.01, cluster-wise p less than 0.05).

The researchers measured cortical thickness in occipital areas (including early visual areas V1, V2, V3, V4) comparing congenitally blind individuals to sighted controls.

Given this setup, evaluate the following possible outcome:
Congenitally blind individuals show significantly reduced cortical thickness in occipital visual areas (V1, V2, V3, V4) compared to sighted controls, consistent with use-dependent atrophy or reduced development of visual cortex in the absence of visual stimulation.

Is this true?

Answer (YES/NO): NO